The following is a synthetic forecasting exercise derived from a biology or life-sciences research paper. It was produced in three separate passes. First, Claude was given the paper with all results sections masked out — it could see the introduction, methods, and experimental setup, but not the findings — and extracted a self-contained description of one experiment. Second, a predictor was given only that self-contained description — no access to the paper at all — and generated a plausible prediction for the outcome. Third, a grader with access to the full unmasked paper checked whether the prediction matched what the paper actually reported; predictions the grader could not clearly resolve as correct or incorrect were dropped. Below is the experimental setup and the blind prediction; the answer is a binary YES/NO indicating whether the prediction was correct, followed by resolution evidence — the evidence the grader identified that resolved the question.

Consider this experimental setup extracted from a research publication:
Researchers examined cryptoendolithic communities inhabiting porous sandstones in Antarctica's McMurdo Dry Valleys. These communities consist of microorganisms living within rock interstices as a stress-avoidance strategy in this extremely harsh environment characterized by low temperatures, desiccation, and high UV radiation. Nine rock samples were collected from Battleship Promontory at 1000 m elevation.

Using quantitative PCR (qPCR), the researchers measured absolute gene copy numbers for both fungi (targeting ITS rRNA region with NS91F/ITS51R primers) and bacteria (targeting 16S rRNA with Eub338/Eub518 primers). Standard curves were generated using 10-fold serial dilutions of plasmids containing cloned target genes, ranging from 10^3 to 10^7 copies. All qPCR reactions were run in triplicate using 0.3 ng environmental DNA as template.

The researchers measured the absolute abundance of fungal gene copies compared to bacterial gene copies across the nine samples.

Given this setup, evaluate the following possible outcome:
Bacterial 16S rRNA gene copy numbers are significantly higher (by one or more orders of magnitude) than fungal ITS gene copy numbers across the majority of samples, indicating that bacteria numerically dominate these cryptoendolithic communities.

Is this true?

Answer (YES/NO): NO